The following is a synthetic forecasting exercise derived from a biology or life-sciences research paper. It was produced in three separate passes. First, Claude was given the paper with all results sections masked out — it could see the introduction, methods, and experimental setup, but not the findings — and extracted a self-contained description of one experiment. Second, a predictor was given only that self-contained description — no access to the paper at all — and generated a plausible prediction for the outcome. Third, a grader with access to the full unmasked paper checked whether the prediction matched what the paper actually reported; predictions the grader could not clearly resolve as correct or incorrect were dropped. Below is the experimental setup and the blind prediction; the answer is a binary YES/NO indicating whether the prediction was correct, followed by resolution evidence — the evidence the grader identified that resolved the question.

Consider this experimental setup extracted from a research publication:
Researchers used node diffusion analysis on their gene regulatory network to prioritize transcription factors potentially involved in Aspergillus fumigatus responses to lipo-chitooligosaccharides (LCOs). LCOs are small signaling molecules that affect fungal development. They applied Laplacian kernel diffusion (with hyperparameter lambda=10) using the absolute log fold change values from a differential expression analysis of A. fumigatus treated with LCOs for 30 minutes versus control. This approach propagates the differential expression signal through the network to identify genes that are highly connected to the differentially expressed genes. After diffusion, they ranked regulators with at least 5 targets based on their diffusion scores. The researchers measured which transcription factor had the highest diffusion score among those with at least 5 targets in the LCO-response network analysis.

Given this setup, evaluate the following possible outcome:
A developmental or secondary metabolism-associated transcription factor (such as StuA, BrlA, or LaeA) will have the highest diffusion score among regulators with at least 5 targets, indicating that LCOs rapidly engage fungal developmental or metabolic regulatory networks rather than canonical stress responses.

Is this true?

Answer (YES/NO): NO